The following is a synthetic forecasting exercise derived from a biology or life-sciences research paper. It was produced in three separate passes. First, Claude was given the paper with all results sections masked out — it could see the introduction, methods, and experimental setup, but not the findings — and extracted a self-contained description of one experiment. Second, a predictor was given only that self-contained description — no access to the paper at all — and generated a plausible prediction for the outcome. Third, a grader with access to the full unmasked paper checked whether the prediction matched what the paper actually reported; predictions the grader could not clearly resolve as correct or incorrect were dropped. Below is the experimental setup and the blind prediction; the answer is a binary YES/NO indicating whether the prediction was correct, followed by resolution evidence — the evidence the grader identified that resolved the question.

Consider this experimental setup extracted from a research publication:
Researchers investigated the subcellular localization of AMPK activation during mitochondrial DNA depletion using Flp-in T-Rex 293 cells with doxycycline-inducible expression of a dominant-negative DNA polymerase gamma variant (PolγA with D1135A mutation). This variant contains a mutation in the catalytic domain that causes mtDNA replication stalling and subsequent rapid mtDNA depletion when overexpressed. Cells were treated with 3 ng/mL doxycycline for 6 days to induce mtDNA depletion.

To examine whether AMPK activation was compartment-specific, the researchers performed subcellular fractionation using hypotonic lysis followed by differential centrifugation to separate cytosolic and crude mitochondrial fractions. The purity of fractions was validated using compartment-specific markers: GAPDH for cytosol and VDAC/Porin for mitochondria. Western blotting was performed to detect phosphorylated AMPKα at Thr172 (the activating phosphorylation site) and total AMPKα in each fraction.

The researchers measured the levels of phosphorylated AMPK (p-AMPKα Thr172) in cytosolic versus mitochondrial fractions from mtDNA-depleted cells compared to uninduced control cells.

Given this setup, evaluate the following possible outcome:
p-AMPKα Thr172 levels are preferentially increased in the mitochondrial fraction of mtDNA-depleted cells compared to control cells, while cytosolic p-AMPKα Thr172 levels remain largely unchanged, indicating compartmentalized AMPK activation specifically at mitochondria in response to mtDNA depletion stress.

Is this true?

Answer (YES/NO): YES